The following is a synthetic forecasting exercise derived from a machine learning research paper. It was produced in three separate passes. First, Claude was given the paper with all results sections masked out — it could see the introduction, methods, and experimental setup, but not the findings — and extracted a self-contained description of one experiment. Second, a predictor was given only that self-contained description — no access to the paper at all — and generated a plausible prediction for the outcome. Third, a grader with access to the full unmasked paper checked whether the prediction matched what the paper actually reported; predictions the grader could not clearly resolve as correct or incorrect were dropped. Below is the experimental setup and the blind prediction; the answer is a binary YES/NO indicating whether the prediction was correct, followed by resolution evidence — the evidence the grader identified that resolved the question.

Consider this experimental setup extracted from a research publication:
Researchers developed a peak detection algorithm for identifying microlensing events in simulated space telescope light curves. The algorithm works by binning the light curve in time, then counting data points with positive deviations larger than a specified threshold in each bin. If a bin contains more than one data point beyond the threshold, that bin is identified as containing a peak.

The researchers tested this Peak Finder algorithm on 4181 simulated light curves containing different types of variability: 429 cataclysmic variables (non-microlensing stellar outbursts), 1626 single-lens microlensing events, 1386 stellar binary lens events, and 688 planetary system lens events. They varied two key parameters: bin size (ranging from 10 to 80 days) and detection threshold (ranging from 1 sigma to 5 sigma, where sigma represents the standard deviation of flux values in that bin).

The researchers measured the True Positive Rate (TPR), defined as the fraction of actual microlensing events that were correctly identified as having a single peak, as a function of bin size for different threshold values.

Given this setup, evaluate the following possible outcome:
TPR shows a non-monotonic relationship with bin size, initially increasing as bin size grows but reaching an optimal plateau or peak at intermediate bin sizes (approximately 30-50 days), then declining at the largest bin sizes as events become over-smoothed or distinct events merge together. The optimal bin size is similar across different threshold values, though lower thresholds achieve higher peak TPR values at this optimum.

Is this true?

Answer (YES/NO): NO